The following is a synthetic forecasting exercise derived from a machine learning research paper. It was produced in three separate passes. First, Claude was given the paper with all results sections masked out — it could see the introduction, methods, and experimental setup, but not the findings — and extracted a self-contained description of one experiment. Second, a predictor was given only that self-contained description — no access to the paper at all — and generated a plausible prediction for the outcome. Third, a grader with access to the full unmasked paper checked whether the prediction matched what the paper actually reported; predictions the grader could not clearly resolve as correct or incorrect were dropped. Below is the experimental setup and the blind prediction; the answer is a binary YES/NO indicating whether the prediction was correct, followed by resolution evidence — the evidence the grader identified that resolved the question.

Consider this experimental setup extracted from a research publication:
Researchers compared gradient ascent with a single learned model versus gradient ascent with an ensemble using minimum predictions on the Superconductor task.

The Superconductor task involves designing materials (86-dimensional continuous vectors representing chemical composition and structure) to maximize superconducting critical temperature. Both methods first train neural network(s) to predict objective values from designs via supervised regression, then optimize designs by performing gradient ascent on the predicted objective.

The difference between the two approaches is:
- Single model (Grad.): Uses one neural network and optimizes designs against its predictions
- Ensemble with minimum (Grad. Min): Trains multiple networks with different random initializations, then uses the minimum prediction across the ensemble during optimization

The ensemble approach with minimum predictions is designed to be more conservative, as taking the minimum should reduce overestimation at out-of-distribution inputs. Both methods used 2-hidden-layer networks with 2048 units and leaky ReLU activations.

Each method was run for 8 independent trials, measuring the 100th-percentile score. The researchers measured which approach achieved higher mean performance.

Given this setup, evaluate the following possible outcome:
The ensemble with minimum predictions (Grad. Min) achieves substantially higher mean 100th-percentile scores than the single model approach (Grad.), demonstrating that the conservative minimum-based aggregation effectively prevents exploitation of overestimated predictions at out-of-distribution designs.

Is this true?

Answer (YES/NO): NO